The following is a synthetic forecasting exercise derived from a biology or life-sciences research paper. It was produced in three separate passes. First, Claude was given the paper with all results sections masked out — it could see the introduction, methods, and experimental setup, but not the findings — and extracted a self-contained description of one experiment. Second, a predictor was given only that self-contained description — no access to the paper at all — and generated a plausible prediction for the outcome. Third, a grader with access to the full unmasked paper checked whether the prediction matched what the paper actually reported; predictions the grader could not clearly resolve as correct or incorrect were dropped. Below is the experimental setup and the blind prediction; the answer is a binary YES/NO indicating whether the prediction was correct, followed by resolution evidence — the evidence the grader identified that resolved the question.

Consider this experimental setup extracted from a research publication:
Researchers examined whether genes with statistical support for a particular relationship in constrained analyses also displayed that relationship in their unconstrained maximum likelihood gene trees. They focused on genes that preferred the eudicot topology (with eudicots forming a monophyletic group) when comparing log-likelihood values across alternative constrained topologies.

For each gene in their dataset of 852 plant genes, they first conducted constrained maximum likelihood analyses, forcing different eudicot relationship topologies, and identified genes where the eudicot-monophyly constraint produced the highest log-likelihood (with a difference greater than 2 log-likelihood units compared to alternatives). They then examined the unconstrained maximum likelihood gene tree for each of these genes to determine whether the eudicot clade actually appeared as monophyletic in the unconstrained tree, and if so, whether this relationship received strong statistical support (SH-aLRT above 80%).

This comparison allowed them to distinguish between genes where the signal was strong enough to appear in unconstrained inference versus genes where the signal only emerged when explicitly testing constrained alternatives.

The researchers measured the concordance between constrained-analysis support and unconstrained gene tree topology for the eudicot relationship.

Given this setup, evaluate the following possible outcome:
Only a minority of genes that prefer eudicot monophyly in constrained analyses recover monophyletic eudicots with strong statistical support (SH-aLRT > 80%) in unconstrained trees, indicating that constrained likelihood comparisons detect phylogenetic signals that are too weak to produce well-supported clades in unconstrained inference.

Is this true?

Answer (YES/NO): YES